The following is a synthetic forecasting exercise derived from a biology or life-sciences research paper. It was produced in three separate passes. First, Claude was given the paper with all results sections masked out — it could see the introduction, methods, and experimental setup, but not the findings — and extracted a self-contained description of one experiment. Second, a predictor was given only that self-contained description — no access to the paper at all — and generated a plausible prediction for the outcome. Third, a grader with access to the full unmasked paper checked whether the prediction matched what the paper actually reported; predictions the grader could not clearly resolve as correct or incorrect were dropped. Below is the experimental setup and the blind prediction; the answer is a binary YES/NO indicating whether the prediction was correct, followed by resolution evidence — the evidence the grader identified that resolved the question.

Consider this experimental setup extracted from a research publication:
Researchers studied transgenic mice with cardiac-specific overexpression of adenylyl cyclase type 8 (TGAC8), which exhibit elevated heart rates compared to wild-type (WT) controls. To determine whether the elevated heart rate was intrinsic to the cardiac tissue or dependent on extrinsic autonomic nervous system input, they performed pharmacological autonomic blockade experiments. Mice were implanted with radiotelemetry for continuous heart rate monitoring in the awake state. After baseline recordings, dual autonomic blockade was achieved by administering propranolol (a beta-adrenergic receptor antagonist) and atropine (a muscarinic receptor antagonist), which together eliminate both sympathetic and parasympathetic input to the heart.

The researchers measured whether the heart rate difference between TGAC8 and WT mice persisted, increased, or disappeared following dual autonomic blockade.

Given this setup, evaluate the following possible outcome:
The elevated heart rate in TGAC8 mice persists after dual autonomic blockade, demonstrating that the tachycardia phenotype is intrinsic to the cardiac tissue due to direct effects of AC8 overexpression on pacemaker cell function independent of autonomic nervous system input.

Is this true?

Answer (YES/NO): YES